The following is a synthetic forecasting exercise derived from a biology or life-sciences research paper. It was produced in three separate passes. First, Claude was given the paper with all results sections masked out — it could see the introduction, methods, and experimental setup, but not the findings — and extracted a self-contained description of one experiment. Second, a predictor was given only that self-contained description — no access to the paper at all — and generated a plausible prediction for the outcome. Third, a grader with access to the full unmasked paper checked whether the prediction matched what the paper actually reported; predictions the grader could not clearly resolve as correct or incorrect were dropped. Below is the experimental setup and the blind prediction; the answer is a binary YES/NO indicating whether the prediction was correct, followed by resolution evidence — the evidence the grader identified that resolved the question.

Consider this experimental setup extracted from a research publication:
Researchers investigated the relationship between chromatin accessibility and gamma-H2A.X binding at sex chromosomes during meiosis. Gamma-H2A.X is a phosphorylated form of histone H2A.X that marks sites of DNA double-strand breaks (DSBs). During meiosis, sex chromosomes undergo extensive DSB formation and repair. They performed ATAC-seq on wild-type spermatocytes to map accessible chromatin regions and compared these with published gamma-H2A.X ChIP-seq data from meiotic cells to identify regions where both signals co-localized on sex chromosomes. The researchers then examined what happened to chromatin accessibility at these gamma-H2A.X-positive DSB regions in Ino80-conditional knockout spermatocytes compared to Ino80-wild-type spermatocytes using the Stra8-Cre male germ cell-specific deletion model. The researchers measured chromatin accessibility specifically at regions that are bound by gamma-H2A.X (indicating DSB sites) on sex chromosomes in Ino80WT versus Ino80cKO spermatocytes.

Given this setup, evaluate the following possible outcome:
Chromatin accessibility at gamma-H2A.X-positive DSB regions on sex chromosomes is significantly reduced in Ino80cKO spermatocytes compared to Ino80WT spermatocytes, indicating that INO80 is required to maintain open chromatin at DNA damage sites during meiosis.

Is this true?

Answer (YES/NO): YES